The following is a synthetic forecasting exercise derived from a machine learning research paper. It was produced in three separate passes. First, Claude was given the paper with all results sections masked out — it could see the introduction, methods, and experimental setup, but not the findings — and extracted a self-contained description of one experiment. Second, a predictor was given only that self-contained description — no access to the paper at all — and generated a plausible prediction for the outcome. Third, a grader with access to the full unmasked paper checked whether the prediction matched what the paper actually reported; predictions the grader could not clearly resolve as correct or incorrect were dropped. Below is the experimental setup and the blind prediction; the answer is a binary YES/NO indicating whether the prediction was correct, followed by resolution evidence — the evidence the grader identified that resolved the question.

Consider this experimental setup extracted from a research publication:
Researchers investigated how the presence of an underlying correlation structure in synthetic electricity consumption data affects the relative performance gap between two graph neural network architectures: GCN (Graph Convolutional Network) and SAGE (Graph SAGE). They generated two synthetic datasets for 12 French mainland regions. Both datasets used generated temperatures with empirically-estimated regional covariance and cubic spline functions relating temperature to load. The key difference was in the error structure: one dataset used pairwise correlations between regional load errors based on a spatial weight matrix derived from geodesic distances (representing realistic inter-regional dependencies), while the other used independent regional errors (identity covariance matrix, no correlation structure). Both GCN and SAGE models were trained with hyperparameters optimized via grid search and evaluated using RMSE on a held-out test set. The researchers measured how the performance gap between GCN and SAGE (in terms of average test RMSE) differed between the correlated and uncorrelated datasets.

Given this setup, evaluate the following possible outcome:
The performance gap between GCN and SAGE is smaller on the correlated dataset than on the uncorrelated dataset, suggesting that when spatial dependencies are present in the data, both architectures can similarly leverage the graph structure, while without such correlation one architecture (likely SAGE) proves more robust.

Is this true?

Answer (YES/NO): YES